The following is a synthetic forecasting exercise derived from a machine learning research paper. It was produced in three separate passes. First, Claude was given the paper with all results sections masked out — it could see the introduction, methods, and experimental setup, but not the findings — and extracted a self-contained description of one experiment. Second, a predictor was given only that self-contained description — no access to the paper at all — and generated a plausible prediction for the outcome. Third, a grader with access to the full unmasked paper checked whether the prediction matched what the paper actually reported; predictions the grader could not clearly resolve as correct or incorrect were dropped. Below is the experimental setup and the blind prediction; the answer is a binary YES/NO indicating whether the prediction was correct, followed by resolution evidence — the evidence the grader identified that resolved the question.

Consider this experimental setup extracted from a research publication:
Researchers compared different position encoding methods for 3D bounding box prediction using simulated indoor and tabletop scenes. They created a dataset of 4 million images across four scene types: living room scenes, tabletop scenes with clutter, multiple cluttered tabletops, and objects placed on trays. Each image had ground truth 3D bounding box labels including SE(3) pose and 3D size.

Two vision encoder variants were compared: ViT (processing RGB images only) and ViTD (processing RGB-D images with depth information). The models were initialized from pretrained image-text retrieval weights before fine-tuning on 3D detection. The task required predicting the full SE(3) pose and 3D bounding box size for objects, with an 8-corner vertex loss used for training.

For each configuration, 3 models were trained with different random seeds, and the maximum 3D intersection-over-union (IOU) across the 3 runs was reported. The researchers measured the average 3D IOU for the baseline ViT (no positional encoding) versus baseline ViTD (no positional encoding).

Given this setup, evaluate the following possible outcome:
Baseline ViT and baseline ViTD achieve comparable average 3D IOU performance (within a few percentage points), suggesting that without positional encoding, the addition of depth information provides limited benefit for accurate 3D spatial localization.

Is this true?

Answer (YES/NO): NO